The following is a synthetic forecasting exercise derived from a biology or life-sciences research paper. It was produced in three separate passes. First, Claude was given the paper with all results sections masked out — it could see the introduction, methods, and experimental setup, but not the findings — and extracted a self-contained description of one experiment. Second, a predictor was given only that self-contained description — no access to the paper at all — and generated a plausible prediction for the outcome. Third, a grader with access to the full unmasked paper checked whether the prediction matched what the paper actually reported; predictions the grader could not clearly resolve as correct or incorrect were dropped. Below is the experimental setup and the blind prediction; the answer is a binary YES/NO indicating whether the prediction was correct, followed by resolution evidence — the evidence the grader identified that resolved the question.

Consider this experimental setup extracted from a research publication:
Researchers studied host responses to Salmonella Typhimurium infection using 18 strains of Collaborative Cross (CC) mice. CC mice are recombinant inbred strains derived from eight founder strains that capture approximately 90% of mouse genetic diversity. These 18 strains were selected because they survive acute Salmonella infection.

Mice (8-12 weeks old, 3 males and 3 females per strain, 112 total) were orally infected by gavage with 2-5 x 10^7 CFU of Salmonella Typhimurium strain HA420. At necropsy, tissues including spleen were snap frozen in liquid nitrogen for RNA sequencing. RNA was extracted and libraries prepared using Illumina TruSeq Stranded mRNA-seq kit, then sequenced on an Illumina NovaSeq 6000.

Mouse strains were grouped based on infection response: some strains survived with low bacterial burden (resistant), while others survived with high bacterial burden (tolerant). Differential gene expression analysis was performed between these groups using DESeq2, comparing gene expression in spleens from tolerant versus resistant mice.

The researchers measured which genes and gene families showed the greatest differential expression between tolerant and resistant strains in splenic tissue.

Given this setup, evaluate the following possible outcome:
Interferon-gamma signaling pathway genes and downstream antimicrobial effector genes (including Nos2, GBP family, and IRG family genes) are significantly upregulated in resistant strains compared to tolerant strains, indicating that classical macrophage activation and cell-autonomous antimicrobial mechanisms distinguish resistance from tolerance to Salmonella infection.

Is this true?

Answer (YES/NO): NO